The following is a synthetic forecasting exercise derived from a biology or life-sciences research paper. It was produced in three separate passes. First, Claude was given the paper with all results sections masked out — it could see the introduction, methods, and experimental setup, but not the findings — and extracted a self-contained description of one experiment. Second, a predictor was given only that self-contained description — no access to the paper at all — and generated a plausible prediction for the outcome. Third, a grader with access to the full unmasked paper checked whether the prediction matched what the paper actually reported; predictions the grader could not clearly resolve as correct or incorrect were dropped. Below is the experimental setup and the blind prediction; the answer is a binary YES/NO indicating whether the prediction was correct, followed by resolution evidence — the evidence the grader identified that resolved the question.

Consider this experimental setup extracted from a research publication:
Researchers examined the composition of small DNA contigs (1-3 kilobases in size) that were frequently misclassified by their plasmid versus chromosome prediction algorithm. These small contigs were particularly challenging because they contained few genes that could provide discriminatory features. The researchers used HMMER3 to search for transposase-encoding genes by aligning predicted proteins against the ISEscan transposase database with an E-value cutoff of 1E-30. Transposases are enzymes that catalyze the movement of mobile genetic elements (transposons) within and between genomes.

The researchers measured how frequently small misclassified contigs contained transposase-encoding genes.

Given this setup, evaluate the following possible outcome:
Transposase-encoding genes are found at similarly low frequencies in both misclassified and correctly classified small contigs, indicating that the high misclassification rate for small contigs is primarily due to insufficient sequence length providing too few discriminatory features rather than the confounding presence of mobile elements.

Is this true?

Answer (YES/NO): NO